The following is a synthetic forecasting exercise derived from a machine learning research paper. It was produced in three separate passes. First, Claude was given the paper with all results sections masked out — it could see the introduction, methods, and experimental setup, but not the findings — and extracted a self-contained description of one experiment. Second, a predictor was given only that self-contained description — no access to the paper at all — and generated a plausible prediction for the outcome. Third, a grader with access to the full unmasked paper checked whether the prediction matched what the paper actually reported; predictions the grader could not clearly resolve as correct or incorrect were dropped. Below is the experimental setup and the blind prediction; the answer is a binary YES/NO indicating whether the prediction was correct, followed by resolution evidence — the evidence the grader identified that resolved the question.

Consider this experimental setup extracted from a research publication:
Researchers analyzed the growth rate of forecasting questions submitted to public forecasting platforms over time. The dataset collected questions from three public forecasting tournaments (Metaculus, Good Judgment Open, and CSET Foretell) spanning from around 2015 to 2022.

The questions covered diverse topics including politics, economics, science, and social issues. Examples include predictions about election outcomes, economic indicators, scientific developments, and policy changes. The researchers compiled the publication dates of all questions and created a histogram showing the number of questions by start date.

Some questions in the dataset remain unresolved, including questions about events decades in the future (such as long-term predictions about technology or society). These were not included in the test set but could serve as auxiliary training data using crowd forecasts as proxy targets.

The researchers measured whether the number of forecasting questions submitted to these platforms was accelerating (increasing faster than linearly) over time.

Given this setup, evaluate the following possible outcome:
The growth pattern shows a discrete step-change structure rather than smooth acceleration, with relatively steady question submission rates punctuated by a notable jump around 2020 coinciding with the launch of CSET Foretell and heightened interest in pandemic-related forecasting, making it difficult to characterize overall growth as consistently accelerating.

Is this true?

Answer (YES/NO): NO